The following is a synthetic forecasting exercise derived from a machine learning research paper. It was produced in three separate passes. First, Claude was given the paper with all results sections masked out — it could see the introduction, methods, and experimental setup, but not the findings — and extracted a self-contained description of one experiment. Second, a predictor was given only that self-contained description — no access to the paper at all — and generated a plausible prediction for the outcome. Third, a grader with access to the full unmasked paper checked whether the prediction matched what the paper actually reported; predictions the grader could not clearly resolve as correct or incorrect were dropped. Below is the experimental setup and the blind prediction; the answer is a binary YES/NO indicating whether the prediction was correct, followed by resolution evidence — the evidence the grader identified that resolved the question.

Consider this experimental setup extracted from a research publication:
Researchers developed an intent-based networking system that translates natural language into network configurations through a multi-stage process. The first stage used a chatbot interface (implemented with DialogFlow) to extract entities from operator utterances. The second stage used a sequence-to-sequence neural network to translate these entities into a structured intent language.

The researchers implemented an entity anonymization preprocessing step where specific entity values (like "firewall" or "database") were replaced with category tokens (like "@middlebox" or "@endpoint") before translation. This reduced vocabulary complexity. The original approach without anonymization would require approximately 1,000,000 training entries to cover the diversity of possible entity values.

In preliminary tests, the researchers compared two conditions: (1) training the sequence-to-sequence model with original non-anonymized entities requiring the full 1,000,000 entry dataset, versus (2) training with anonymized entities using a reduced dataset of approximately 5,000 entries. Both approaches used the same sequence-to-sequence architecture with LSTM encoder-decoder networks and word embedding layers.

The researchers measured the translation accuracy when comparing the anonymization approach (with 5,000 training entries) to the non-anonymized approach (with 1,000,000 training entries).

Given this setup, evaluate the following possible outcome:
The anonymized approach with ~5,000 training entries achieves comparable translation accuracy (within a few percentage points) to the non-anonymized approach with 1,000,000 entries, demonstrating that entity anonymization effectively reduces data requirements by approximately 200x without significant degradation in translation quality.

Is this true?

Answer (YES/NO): NO